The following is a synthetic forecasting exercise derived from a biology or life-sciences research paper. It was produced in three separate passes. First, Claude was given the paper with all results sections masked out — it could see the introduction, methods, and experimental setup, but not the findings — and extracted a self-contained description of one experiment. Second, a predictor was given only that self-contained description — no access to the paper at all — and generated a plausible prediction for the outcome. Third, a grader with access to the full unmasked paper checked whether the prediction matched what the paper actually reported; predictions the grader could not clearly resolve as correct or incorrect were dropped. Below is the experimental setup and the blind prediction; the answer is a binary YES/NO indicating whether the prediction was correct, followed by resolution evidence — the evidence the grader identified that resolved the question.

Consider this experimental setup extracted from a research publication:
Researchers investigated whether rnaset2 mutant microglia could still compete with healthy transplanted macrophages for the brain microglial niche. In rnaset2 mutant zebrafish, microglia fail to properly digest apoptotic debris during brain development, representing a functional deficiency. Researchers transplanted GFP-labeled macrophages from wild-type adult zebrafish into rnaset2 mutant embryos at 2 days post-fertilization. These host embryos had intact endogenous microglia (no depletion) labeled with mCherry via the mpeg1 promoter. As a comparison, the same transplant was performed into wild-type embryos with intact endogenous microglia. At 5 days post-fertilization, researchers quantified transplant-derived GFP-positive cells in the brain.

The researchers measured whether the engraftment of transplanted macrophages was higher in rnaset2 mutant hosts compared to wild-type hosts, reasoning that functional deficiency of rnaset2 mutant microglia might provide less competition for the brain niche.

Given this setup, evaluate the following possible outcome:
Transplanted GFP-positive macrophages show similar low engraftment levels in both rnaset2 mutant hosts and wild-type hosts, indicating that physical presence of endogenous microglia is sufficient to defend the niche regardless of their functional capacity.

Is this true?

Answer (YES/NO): YES